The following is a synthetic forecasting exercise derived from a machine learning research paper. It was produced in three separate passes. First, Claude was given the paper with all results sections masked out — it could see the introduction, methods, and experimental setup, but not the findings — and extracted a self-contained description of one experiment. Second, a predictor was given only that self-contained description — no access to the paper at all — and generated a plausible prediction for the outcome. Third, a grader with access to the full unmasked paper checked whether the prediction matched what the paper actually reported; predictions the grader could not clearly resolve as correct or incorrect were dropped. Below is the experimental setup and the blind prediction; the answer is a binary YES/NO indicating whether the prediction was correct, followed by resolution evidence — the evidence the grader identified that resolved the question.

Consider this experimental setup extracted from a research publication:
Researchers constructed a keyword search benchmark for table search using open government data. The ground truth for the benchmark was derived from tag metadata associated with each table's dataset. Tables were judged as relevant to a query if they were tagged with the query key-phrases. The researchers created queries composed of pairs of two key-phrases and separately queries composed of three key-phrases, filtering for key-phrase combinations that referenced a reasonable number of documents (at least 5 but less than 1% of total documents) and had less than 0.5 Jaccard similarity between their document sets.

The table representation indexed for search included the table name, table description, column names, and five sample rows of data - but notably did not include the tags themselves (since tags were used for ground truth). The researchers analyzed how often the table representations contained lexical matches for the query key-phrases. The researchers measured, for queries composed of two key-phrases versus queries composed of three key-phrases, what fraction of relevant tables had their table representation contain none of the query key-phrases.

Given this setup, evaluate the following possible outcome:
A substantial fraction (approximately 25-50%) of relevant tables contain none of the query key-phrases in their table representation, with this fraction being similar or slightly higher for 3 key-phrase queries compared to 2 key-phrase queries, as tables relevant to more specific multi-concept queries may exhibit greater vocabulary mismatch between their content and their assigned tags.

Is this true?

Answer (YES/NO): NO